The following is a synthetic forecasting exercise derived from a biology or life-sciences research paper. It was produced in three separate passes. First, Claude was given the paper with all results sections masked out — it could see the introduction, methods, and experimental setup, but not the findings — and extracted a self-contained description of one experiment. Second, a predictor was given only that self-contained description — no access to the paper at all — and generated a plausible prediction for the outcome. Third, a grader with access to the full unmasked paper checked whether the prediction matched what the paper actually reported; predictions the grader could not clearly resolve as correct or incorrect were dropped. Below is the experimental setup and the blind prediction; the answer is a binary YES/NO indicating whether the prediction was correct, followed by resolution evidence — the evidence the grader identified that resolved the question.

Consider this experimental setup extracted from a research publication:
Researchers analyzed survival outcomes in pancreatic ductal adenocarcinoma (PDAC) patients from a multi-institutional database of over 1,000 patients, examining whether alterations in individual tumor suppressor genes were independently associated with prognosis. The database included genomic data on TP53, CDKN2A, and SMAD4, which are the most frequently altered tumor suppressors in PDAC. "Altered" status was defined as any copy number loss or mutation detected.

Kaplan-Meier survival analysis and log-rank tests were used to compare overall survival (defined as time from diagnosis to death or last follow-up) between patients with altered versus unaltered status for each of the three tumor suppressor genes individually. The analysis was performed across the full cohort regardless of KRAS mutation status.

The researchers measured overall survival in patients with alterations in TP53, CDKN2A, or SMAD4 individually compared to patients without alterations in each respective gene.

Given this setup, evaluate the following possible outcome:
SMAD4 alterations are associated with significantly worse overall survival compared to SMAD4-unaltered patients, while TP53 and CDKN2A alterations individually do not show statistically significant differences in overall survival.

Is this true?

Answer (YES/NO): NO